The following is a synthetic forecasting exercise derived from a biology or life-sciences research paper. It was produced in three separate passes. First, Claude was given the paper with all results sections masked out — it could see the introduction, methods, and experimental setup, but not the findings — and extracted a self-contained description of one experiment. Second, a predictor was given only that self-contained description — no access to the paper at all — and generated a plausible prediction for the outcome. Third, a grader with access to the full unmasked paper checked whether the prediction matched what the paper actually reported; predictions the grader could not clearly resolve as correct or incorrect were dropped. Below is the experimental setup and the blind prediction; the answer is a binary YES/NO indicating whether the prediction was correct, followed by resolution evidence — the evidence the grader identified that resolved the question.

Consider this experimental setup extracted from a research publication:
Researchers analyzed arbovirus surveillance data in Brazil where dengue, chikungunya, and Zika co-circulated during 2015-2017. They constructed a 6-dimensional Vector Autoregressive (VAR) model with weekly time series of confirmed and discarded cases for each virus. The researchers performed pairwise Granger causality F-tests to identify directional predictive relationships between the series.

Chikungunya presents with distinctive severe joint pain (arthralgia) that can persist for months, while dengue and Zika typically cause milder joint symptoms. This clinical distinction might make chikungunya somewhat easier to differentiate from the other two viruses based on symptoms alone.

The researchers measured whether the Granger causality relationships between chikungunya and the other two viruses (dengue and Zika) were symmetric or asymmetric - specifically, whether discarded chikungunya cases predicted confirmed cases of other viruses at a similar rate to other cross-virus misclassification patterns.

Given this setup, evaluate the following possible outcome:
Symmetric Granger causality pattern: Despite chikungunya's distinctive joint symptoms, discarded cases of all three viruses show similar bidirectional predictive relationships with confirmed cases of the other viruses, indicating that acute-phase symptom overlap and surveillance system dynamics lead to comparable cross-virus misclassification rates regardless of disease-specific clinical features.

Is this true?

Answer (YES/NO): NO